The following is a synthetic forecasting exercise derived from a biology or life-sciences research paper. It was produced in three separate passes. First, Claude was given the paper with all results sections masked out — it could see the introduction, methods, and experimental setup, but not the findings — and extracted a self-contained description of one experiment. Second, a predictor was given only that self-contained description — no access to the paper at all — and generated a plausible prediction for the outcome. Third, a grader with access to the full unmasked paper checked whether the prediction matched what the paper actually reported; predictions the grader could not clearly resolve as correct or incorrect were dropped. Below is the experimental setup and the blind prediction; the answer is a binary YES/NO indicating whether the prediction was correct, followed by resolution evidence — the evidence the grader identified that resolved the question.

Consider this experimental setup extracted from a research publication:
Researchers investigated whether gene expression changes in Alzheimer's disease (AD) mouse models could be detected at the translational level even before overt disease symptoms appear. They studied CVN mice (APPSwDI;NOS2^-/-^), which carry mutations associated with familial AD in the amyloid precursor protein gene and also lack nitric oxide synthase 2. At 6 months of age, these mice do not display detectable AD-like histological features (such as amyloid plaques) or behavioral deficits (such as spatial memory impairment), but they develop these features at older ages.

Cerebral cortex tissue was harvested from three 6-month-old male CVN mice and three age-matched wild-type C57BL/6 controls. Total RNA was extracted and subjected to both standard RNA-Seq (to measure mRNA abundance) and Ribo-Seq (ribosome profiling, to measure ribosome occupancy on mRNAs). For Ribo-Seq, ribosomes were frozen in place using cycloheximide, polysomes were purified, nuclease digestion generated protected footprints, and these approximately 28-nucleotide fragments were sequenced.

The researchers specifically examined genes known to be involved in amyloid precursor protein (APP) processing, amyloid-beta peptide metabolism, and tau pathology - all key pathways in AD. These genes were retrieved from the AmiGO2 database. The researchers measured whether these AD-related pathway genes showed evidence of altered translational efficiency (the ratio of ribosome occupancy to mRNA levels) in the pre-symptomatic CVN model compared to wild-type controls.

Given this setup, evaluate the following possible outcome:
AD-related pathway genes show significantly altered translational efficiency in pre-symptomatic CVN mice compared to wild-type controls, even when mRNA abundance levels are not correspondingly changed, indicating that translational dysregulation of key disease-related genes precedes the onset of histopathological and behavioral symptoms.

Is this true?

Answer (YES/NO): YES